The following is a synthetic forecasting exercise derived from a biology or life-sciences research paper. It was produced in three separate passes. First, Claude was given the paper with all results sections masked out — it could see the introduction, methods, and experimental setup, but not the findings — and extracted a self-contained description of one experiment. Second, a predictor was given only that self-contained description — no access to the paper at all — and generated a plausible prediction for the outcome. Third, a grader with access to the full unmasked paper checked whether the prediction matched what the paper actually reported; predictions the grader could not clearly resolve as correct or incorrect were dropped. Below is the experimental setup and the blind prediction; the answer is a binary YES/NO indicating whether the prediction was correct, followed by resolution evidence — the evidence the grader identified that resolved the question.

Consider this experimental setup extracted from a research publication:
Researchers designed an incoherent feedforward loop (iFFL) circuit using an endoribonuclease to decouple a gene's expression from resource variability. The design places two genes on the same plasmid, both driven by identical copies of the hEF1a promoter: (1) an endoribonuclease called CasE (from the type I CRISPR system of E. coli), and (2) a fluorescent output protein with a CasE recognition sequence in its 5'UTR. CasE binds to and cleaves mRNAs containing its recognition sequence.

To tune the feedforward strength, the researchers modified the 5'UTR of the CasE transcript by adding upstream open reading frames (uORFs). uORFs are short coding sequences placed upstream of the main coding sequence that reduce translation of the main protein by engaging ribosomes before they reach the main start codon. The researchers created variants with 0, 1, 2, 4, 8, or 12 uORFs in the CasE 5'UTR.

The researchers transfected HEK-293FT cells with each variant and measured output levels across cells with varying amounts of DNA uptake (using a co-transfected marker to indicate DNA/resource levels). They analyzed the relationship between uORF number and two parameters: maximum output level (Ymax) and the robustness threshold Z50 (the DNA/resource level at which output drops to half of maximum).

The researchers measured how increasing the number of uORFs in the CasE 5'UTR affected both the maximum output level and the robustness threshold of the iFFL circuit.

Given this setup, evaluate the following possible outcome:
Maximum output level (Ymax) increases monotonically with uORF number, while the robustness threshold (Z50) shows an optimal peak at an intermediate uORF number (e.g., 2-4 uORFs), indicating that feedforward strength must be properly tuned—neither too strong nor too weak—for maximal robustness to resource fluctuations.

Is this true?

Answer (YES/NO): NO